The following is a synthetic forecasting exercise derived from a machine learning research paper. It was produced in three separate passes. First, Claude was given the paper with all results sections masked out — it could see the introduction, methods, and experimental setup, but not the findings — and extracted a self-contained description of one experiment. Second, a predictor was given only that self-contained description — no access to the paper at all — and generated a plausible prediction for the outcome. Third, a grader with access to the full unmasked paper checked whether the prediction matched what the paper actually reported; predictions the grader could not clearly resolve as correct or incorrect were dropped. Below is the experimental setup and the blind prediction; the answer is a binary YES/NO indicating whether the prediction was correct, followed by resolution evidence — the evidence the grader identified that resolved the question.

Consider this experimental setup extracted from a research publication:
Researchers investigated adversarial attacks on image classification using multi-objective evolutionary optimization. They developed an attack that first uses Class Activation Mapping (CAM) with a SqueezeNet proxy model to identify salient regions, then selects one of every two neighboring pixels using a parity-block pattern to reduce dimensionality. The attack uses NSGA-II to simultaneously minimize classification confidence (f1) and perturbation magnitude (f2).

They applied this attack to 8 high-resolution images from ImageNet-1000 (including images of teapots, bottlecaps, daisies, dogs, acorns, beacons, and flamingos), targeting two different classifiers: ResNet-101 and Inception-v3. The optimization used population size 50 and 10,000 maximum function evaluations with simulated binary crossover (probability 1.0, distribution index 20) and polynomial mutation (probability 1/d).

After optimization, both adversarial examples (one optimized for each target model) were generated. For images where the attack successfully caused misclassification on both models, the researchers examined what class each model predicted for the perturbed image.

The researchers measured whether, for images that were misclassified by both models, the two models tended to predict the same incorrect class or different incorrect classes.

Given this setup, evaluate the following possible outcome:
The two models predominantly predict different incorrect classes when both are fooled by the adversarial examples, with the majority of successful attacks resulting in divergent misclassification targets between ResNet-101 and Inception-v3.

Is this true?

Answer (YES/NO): YES